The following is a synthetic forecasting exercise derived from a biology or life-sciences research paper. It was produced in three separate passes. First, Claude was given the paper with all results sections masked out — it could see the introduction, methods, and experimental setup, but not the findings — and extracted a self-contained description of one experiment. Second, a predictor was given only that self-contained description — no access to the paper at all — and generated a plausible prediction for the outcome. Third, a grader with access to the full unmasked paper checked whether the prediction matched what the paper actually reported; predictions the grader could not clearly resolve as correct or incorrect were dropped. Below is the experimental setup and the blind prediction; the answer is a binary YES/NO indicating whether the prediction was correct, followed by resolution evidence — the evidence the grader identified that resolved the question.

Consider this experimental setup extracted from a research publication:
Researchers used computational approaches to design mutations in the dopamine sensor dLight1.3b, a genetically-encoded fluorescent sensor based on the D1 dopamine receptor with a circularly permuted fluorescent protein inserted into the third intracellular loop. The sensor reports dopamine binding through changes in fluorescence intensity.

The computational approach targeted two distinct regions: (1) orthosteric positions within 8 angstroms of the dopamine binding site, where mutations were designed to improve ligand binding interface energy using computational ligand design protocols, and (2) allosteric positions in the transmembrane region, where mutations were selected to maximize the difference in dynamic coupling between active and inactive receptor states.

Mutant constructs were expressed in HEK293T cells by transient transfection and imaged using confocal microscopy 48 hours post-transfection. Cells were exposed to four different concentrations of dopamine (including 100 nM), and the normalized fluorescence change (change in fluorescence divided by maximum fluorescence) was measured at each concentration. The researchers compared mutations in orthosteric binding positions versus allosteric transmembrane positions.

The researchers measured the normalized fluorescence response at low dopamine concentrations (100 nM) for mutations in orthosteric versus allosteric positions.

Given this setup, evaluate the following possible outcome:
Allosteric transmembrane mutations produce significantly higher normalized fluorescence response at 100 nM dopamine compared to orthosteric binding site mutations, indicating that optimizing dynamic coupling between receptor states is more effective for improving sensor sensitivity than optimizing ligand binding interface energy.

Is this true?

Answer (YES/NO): YES